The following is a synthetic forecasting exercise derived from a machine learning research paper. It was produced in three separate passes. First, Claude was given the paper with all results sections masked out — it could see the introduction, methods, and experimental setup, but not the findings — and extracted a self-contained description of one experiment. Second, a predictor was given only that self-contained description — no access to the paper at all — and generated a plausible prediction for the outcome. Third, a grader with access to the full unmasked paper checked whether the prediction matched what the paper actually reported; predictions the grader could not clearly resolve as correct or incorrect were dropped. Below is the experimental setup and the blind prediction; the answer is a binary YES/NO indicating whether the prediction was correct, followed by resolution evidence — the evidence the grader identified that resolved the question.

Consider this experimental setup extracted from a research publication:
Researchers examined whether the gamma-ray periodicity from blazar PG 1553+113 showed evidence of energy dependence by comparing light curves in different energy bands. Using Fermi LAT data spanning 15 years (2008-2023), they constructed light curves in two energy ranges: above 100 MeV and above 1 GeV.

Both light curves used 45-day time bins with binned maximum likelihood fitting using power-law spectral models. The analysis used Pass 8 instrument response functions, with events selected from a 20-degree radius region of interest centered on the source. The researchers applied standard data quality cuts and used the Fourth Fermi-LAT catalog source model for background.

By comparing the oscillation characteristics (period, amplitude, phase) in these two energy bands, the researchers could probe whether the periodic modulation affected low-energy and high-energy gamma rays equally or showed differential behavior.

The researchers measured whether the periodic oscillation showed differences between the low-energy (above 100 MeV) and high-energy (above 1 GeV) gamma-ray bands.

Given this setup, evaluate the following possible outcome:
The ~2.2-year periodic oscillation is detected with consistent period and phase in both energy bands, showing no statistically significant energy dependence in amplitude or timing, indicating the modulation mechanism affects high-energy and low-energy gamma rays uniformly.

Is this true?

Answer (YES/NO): NO